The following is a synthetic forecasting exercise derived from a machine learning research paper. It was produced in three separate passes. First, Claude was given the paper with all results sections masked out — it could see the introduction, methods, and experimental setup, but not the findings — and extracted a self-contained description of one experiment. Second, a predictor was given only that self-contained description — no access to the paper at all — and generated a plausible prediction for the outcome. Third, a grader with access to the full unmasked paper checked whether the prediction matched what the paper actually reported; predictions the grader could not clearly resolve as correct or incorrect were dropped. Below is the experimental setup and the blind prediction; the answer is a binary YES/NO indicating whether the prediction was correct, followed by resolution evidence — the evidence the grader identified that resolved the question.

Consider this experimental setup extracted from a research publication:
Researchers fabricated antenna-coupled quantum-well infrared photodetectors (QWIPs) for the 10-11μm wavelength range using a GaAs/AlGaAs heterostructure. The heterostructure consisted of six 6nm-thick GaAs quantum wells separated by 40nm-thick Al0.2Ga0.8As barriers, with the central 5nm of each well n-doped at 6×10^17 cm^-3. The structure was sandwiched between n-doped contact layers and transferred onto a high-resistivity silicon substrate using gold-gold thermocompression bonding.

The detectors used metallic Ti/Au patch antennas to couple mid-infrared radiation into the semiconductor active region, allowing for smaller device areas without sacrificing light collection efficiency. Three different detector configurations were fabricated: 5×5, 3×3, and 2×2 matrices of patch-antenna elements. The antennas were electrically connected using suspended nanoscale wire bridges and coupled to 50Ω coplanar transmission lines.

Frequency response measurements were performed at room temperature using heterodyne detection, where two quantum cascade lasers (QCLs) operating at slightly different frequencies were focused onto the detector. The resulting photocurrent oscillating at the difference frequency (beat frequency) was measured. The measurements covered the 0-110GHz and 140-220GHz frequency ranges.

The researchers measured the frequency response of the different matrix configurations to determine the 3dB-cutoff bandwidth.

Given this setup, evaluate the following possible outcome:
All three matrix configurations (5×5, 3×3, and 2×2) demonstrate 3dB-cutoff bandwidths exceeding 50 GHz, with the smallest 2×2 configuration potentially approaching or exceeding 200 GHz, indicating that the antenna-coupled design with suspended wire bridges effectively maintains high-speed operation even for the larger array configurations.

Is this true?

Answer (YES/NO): NO